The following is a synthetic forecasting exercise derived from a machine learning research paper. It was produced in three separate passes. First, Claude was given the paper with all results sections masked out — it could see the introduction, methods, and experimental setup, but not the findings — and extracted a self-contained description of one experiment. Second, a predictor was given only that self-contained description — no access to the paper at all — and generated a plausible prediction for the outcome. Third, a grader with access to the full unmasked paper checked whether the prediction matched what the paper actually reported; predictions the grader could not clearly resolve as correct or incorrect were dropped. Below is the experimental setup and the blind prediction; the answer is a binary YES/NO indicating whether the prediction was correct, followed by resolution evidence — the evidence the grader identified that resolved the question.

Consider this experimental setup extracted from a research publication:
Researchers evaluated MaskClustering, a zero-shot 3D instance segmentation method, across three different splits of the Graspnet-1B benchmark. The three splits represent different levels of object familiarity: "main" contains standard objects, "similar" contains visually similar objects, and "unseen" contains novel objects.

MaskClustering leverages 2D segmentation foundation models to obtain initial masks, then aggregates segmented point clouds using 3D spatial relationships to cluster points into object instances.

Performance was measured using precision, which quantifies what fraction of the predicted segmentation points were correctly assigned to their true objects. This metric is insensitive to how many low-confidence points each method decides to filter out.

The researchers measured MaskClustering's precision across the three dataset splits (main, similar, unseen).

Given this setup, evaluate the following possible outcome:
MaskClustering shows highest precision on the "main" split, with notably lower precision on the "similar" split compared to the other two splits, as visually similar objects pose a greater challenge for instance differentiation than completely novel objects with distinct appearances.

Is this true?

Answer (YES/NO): NO